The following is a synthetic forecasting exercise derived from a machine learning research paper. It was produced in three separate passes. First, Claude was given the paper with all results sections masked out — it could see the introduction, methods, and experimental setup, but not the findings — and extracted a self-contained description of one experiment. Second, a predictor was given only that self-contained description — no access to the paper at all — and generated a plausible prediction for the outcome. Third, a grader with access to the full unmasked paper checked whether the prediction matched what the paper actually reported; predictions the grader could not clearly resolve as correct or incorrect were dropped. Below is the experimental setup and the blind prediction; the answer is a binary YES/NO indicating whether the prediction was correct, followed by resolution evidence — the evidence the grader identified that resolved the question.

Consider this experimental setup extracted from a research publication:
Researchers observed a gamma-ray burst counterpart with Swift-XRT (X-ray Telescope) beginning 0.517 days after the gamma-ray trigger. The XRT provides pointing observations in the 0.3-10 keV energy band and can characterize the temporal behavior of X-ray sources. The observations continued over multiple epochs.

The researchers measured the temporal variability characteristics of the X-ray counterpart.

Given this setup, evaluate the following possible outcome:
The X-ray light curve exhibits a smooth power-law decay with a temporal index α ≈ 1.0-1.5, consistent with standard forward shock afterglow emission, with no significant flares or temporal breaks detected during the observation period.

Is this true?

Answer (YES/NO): NO